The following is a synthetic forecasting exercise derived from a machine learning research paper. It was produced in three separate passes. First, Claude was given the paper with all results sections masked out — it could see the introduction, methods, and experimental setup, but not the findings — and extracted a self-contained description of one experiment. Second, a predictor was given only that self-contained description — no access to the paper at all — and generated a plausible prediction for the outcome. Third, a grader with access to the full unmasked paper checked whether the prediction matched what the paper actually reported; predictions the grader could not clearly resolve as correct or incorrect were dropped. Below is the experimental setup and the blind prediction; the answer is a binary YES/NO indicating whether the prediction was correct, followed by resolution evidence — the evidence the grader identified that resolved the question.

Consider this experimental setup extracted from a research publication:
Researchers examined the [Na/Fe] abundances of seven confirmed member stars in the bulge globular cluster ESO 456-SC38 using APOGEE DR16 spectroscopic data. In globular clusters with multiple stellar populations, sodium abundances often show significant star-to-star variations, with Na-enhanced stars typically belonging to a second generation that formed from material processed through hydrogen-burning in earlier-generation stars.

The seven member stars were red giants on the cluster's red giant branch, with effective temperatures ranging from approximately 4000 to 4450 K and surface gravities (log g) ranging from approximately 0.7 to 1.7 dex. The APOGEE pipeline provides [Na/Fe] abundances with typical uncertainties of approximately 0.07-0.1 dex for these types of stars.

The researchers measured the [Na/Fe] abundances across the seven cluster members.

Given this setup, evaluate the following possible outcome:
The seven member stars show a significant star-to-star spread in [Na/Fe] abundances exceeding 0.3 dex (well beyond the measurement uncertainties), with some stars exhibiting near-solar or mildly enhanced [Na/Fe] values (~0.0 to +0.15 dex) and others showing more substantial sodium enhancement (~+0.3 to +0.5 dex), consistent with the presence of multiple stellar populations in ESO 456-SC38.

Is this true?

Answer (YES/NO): NO